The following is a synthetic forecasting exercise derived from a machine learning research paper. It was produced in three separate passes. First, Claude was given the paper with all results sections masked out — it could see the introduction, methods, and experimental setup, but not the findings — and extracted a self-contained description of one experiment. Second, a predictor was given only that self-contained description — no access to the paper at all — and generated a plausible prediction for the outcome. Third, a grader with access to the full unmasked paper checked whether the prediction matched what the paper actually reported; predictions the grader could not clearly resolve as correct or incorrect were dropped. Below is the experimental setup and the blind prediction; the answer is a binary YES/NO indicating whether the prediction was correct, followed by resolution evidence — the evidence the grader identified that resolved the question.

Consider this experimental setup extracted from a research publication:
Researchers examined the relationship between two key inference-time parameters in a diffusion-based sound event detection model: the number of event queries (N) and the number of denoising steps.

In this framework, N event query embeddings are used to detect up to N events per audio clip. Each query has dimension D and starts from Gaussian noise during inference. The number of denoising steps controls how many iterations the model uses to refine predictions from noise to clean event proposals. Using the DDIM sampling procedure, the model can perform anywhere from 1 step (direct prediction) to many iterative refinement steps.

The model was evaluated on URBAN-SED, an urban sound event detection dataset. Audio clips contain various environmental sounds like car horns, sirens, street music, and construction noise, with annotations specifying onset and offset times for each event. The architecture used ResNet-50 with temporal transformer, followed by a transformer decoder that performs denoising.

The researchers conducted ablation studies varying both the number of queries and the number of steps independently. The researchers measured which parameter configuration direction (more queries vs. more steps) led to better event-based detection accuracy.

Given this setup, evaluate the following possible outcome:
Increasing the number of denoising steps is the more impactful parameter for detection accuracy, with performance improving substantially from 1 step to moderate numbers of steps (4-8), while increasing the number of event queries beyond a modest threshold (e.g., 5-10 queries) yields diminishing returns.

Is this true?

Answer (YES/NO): NO